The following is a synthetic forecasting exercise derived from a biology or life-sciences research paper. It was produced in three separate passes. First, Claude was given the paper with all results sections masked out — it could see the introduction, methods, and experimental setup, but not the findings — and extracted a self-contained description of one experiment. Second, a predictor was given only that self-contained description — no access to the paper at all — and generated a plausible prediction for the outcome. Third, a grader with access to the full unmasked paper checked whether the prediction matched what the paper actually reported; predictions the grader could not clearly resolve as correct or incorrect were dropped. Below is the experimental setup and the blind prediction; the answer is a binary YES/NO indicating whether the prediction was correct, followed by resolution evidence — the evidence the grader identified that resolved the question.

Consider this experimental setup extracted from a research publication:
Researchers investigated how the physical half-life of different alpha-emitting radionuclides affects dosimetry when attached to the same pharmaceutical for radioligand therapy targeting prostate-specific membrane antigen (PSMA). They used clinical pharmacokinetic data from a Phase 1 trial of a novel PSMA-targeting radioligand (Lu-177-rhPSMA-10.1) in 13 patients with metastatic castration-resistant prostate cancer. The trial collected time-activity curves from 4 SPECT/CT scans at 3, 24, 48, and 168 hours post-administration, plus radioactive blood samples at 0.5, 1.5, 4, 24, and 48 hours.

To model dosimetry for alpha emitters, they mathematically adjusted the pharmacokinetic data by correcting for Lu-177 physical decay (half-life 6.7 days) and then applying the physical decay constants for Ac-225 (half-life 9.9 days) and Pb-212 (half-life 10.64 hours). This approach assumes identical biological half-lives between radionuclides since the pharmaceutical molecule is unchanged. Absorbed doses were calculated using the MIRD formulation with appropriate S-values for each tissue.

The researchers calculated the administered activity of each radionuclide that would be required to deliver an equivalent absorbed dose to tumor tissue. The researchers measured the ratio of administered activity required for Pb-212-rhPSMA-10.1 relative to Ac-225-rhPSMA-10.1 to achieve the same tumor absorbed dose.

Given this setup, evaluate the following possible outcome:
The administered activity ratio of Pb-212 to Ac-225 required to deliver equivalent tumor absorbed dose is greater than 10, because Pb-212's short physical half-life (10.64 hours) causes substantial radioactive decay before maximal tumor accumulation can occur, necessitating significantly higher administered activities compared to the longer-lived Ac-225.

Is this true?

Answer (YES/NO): YES